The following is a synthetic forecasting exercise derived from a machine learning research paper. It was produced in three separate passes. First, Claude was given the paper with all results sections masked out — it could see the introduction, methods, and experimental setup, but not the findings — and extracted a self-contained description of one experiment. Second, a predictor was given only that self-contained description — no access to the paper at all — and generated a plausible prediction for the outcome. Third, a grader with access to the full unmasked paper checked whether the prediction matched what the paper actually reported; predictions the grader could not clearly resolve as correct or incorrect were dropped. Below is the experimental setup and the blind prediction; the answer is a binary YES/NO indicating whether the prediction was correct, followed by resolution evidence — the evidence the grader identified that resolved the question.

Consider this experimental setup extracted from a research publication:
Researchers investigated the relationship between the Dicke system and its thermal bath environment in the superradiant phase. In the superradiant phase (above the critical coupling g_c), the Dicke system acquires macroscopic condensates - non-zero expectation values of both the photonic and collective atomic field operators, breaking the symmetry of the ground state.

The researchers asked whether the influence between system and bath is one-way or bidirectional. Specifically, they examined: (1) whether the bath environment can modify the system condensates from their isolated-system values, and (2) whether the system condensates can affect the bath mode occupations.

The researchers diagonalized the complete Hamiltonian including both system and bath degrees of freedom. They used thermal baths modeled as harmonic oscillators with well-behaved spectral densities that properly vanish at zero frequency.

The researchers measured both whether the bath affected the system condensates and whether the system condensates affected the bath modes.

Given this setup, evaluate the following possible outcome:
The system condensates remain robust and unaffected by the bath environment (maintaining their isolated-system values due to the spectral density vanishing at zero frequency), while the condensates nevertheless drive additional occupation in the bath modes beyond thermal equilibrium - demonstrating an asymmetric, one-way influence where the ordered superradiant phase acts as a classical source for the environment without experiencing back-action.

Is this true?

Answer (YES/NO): YES